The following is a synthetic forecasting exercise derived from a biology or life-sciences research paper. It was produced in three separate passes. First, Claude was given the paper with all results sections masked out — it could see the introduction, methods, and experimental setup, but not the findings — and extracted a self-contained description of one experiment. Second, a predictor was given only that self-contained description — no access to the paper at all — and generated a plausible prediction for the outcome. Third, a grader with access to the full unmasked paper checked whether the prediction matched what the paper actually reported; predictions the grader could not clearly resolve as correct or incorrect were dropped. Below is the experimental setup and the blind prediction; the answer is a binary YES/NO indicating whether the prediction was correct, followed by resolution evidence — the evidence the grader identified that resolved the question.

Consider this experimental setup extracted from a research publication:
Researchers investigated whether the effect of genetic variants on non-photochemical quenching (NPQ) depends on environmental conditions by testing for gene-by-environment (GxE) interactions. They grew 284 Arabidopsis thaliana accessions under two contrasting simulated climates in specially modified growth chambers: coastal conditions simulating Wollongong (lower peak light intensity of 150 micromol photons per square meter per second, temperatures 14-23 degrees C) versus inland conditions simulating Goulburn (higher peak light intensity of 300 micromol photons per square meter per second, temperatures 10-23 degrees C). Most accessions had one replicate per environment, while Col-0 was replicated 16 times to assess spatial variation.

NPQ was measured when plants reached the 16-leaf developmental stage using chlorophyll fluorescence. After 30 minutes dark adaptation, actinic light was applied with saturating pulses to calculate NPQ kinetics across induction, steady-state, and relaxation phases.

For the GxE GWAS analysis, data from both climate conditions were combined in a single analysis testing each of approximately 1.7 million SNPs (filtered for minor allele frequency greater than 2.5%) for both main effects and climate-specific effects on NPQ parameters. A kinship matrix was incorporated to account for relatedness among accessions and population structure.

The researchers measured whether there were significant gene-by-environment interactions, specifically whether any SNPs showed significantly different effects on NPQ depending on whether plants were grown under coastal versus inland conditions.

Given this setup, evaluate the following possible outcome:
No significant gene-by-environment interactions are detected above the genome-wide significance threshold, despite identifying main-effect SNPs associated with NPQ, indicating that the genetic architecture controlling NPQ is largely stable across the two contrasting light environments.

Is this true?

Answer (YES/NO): NO